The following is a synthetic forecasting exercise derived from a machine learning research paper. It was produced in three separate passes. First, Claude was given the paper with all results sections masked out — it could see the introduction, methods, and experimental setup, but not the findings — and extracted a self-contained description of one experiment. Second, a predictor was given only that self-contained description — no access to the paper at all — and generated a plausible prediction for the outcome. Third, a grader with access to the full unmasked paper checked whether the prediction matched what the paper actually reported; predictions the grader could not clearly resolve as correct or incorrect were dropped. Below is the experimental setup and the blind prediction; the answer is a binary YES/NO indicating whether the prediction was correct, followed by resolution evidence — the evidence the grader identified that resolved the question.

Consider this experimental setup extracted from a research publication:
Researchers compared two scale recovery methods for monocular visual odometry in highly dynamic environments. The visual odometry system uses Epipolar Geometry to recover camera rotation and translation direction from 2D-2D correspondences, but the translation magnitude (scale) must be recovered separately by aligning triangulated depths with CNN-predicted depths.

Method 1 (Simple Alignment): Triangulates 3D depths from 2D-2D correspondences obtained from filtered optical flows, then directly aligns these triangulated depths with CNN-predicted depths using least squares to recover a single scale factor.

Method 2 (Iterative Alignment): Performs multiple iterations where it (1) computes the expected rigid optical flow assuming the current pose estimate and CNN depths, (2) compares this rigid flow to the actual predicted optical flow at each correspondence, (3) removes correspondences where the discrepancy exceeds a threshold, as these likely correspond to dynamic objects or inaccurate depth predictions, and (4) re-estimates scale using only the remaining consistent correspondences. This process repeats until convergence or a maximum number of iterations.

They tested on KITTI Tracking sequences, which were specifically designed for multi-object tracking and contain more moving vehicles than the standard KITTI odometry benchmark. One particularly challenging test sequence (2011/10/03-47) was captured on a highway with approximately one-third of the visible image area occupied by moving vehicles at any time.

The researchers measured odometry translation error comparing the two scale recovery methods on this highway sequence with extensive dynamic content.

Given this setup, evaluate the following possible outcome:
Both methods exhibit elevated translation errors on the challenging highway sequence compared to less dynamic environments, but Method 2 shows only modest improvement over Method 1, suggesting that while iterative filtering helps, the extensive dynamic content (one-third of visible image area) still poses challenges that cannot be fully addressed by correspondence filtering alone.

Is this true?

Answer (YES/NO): NO